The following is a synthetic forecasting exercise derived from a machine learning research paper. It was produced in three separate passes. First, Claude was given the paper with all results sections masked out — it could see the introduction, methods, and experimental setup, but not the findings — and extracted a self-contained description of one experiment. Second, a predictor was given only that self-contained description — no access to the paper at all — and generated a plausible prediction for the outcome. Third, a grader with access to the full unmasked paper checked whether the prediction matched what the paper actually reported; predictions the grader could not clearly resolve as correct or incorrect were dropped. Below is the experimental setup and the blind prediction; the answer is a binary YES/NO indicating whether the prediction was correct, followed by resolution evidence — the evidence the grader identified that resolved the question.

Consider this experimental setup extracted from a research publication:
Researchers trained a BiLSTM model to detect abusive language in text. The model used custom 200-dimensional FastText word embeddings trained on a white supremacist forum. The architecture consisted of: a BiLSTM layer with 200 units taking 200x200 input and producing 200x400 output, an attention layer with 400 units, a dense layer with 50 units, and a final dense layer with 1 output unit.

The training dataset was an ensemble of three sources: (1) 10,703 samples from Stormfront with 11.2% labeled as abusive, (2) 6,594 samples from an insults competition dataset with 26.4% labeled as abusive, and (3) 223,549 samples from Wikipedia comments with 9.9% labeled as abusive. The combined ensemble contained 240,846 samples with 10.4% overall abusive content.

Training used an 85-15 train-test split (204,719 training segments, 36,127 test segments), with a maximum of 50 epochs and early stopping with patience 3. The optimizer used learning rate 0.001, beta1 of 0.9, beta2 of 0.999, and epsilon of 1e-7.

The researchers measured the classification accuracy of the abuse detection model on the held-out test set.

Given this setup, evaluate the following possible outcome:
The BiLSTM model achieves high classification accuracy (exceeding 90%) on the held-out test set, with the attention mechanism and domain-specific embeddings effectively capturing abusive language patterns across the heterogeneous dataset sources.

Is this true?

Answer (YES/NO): NO